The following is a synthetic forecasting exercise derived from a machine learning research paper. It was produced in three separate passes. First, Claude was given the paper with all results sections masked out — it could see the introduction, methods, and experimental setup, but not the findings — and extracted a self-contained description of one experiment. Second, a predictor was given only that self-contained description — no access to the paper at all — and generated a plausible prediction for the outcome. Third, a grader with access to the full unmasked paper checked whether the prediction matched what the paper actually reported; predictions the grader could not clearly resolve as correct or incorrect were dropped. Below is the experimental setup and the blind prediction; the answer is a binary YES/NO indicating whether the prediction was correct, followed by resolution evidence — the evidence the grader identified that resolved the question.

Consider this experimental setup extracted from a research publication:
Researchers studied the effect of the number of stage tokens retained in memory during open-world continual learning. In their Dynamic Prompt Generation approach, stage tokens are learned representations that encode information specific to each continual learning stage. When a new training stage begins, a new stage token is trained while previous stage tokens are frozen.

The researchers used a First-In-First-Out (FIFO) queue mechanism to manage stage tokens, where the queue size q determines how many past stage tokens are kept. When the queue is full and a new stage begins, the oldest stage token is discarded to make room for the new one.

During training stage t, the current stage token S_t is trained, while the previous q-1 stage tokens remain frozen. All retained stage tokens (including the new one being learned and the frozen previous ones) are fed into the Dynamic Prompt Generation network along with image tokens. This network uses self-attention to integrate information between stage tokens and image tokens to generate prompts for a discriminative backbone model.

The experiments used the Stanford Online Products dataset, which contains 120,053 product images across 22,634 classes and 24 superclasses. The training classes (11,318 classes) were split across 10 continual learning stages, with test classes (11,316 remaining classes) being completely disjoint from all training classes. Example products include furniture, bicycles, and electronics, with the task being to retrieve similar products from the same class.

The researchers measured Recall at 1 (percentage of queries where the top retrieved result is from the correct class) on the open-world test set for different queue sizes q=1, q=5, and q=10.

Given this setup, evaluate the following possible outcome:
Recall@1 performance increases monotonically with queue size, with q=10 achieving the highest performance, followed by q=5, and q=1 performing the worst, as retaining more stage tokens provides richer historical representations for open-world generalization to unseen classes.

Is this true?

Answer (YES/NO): NO